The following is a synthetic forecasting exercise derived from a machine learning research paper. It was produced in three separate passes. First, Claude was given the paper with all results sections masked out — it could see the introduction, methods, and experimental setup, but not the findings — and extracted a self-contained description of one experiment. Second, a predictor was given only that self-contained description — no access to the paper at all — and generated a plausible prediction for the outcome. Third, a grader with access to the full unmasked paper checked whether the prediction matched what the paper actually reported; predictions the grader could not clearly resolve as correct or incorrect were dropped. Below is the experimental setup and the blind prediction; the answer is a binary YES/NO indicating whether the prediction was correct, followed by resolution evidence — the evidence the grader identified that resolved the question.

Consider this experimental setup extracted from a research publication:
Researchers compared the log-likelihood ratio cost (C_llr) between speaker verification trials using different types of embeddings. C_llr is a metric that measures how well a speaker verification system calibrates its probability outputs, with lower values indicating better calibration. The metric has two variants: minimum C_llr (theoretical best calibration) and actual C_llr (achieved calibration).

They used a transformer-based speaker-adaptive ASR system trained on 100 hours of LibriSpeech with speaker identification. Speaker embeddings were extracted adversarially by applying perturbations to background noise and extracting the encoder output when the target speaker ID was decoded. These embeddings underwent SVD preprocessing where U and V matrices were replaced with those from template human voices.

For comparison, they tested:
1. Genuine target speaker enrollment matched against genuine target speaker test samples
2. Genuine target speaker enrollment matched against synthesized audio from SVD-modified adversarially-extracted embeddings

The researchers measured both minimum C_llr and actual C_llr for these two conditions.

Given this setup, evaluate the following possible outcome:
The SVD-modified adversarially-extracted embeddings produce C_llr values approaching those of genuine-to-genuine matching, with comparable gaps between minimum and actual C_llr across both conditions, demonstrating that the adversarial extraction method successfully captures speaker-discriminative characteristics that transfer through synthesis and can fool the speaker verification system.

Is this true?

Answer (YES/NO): NO